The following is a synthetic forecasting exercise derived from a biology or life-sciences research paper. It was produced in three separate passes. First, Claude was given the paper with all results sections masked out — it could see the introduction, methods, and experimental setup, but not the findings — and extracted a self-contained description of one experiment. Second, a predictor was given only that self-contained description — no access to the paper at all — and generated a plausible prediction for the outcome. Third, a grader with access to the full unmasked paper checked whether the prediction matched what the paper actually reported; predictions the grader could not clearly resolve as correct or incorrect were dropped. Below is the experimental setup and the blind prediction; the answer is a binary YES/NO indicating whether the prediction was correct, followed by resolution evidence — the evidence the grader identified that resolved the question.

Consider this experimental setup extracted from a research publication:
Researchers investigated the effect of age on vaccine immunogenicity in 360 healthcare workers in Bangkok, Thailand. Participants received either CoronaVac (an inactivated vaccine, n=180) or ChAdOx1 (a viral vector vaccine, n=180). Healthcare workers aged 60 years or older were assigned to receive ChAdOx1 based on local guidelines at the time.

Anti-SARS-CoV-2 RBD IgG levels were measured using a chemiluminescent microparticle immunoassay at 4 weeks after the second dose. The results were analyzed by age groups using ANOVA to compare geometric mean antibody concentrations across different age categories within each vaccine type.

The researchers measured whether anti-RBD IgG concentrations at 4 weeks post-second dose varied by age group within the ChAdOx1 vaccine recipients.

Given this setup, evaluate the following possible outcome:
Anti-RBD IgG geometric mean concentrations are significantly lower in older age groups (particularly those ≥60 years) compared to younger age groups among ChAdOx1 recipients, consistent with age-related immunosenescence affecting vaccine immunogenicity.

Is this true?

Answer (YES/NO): YES